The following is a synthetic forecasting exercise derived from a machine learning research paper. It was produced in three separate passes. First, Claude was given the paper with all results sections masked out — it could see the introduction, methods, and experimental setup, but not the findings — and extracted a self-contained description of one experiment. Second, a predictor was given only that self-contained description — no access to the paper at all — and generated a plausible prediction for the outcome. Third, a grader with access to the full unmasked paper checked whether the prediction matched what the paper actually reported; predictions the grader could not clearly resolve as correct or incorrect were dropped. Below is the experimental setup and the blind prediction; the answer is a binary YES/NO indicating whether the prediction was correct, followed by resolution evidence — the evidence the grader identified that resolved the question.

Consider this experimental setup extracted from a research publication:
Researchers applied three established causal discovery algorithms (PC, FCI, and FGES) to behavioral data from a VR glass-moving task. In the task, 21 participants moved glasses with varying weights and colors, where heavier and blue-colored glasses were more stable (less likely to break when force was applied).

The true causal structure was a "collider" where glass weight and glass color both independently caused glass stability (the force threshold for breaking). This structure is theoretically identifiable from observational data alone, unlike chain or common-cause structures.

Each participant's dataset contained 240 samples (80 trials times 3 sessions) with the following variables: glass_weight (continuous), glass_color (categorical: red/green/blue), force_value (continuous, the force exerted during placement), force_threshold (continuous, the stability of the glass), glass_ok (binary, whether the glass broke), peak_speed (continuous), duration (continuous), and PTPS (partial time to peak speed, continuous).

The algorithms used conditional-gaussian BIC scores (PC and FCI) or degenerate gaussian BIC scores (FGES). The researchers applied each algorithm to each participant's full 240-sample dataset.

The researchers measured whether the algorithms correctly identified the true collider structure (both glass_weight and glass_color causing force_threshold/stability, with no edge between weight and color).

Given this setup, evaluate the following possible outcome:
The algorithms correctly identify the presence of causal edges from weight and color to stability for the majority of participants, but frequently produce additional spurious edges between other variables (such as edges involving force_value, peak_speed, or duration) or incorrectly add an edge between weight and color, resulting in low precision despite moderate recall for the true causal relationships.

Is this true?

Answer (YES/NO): NO